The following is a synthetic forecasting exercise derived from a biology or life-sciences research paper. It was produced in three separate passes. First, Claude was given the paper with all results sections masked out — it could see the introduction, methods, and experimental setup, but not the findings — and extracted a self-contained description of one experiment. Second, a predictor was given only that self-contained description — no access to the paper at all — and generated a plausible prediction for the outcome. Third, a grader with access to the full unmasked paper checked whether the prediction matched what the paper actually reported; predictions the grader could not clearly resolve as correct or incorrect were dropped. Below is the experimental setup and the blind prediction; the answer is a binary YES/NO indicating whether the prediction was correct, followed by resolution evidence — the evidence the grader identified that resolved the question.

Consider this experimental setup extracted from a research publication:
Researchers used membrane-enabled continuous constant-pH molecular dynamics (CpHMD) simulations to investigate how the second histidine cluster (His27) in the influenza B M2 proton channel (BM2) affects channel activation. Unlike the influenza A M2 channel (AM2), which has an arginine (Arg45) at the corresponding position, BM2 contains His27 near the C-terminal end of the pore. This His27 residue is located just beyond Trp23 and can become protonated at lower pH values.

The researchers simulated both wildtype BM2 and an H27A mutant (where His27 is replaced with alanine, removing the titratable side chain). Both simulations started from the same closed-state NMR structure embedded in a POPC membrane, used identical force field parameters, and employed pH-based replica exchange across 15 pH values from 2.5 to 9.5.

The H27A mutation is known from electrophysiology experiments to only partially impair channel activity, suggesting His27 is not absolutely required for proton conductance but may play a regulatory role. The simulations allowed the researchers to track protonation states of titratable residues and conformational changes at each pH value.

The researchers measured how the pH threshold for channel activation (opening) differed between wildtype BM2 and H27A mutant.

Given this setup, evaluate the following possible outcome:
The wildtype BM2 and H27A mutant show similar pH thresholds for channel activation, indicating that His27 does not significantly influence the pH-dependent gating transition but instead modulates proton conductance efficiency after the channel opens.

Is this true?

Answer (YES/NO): YES